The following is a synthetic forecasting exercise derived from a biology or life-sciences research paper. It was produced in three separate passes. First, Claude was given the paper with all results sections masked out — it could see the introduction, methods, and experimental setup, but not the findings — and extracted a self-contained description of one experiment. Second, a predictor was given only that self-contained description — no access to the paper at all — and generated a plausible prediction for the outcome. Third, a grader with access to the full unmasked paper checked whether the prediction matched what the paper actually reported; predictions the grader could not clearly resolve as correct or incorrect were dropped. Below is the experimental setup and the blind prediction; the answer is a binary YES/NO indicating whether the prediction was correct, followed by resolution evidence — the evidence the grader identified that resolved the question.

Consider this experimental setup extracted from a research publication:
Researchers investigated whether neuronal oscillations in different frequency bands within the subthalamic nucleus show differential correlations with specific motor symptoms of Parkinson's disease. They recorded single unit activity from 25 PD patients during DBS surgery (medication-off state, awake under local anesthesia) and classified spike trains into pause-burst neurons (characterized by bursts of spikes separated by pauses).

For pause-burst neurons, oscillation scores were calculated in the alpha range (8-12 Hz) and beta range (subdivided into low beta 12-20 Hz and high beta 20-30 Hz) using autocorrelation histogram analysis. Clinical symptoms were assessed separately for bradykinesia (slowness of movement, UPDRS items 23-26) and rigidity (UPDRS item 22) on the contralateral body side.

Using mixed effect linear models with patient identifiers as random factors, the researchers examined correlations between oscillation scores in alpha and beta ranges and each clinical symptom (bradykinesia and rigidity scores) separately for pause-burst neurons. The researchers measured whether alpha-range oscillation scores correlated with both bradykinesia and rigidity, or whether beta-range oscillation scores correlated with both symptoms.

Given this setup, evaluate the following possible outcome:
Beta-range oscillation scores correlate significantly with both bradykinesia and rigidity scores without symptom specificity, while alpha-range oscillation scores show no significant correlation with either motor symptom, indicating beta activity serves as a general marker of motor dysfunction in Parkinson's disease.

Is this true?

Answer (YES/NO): NO